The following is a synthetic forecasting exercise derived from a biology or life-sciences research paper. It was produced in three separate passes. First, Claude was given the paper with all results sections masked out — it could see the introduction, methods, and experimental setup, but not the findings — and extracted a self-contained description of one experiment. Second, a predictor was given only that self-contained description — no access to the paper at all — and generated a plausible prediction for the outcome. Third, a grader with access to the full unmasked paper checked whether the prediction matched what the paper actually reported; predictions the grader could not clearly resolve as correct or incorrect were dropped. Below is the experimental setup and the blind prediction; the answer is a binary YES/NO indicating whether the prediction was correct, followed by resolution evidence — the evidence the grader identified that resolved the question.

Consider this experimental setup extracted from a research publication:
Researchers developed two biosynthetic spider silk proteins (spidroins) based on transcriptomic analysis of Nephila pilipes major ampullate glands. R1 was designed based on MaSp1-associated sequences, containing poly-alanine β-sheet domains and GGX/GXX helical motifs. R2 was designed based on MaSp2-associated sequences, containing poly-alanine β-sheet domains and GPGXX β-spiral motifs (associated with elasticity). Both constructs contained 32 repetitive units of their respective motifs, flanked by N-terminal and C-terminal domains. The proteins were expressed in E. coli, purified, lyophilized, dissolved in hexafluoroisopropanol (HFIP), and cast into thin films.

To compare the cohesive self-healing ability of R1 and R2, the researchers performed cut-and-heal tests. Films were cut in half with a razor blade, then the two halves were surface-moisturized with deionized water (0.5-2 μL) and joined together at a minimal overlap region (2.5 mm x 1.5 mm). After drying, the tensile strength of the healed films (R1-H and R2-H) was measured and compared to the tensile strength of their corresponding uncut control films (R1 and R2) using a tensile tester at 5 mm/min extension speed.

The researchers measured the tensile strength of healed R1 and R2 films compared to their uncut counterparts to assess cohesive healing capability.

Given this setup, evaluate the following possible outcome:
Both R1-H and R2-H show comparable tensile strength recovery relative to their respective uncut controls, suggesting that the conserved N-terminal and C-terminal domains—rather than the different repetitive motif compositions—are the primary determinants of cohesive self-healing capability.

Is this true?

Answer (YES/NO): NO